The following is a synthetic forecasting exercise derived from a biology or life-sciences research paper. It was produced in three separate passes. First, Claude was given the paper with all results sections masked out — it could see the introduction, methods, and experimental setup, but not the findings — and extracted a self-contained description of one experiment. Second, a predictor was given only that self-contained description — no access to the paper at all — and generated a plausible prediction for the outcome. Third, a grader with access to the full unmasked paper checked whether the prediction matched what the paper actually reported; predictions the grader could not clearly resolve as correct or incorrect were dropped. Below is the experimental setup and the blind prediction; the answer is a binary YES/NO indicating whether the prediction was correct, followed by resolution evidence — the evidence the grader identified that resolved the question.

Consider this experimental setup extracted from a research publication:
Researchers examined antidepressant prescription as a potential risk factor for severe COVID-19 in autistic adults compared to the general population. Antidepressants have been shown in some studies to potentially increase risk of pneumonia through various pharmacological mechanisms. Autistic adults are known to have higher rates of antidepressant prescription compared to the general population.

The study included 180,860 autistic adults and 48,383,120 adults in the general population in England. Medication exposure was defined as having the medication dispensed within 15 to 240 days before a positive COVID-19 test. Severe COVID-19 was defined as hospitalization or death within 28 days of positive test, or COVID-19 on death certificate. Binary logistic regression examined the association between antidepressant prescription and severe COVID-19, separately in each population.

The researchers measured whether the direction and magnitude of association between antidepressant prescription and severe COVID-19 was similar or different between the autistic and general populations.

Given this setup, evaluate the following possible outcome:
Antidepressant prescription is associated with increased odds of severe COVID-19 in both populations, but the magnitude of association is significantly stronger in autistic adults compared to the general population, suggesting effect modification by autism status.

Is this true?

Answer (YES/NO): NO